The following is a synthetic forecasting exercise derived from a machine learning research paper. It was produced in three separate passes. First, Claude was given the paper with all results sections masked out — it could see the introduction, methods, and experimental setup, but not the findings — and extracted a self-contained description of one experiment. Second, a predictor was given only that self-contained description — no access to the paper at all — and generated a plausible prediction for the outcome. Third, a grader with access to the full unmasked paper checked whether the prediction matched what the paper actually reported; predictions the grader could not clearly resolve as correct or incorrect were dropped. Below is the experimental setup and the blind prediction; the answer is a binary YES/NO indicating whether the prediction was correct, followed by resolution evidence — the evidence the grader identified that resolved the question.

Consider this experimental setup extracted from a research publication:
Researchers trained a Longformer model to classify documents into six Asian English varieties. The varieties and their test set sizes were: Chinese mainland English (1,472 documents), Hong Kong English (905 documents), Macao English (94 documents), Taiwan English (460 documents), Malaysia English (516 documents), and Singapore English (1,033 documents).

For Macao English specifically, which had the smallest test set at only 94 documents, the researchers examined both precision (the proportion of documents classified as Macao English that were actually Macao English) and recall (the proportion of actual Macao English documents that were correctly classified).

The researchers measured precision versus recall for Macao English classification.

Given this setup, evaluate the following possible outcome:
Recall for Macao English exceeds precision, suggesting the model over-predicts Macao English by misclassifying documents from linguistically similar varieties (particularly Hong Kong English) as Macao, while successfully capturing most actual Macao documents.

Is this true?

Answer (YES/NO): NO